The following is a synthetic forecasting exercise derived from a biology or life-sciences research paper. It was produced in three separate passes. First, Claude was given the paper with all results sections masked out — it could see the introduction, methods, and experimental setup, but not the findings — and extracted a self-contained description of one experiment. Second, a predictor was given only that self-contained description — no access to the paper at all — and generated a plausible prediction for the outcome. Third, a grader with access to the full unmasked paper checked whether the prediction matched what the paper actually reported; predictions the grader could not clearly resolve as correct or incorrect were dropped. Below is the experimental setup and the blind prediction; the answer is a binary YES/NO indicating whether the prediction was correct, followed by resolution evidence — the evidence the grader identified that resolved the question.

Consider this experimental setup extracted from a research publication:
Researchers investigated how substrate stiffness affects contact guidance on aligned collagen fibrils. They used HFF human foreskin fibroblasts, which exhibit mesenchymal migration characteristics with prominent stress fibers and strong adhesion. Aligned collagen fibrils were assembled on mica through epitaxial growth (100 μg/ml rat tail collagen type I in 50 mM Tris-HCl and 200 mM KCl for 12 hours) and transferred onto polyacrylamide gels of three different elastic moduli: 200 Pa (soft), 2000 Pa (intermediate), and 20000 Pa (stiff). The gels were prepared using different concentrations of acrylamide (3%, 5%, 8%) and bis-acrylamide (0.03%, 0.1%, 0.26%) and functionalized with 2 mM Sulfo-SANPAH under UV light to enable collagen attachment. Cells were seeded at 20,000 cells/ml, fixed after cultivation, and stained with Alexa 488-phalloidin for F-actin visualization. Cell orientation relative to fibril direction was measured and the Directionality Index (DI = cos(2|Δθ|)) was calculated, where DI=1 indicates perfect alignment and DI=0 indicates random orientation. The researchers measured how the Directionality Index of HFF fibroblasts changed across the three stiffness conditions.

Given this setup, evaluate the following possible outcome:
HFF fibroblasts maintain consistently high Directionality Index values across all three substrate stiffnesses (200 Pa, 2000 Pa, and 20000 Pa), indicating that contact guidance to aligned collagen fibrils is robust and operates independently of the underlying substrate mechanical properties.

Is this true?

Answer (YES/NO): YES